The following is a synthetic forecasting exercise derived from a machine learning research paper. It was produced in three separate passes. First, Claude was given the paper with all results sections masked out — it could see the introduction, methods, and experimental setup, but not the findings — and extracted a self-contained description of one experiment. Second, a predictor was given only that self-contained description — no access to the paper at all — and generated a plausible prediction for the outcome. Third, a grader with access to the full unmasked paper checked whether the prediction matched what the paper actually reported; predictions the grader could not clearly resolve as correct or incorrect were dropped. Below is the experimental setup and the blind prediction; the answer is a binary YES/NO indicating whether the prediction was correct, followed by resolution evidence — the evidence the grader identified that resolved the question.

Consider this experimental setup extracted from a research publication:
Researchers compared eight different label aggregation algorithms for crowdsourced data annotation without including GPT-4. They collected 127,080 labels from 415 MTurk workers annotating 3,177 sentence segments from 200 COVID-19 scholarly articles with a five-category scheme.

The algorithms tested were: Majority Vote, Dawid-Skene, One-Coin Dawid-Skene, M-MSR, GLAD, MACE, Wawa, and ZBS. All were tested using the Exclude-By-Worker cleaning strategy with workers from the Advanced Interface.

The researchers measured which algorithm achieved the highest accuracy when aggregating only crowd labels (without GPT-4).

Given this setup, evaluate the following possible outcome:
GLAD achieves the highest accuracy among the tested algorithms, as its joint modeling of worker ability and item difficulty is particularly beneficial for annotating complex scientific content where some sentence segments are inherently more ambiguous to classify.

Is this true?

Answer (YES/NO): NO